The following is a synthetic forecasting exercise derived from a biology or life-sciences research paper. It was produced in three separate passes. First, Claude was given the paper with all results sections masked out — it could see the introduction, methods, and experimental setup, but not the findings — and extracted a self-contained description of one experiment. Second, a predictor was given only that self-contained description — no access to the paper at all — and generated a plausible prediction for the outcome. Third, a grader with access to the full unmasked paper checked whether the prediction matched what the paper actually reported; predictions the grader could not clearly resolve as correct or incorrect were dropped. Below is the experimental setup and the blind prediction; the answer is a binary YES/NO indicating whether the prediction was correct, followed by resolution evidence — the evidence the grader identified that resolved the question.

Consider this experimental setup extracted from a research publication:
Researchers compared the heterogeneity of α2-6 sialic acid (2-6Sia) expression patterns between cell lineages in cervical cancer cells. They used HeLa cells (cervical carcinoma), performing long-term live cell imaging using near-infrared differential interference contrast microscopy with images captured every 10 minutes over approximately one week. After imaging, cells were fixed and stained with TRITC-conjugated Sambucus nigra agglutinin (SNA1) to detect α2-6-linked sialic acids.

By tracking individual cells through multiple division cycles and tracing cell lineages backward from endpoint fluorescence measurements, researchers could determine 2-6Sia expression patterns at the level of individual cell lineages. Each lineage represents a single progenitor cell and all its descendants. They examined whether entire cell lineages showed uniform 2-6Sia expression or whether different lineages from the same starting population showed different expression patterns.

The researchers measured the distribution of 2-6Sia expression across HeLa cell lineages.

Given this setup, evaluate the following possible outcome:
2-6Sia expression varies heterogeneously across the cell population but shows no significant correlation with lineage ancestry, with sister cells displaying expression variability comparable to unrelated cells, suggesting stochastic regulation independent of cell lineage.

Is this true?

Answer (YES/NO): NO